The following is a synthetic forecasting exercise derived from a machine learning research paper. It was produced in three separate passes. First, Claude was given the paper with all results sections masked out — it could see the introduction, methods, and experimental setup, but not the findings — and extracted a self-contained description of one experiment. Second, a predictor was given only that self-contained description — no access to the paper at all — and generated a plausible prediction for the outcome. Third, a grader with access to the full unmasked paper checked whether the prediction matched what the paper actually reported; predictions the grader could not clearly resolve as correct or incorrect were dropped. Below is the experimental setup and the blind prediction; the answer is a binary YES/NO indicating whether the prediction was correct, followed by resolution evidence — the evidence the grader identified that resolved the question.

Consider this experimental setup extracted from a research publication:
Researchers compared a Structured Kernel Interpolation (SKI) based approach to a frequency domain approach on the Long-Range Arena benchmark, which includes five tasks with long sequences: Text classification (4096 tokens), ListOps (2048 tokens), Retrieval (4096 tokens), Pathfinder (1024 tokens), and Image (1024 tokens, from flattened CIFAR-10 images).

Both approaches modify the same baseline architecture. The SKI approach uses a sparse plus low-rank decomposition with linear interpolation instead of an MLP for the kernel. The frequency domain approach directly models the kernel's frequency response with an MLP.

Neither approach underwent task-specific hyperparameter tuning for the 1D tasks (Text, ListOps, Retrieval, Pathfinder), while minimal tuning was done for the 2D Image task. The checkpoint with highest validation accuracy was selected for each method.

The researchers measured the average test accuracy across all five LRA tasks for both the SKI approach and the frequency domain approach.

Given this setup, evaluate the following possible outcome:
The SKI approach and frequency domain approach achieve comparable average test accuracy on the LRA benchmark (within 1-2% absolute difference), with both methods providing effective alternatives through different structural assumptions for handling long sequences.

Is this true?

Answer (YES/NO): NO